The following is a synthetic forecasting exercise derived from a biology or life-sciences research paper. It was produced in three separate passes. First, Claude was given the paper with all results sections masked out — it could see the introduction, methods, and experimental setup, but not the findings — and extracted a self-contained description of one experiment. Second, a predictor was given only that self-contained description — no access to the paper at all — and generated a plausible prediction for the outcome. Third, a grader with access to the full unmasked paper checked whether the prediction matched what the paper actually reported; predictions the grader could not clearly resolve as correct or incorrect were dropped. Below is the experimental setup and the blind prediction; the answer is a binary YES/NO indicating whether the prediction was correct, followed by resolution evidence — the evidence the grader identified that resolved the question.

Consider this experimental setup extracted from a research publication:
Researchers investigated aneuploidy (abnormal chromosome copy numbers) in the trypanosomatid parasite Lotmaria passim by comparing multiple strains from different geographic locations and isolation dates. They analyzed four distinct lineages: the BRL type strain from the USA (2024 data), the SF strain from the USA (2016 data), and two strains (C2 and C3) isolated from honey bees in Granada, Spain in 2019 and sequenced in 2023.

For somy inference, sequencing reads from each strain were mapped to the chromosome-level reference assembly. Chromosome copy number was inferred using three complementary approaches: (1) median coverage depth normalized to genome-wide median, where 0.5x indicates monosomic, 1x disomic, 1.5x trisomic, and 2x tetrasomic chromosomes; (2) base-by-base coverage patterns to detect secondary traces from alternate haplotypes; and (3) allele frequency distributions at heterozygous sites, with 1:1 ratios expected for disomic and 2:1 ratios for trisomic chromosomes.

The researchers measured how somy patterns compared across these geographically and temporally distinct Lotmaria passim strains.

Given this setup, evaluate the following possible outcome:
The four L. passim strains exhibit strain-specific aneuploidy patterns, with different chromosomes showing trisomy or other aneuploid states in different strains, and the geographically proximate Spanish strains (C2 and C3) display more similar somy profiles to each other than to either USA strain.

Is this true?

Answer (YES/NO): NO